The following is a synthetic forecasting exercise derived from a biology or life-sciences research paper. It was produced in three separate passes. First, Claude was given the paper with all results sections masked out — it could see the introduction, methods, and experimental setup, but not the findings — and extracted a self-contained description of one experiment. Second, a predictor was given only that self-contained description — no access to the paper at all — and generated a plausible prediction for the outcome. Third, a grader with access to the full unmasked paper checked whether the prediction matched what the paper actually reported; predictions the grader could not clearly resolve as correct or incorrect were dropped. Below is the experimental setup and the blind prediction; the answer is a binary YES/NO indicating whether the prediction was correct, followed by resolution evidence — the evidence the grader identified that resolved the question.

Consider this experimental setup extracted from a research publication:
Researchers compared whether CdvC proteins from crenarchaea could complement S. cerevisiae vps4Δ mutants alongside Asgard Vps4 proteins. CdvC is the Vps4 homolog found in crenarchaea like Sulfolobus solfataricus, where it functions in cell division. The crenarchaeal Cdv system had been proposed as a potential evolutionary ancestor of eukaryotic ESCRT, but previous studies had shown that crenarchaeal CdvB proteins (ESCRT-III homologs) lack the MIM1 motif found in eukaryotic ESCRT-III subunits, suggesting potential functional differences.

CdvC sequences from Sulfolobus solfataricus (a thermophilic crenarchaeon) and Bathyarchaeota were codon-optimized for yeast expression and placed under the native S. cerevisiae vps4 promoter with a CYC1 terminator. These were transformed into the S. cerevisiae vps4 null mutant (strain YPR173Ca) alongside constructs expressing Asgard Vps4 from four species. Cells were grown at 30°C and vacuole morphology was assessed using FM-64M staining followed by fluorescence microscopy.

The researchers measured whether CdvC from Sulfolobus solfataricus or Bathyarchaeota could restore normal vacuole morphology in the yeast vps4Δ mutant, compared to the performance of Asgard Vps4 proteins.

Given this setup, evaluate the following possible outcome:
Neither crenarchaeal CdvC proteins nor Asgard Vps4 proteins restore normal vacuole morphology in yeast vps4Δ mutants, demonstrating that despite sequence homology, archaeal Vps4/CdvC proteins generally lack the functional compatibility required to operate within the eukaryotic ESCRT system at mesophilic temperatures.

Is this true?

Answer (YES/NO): NO